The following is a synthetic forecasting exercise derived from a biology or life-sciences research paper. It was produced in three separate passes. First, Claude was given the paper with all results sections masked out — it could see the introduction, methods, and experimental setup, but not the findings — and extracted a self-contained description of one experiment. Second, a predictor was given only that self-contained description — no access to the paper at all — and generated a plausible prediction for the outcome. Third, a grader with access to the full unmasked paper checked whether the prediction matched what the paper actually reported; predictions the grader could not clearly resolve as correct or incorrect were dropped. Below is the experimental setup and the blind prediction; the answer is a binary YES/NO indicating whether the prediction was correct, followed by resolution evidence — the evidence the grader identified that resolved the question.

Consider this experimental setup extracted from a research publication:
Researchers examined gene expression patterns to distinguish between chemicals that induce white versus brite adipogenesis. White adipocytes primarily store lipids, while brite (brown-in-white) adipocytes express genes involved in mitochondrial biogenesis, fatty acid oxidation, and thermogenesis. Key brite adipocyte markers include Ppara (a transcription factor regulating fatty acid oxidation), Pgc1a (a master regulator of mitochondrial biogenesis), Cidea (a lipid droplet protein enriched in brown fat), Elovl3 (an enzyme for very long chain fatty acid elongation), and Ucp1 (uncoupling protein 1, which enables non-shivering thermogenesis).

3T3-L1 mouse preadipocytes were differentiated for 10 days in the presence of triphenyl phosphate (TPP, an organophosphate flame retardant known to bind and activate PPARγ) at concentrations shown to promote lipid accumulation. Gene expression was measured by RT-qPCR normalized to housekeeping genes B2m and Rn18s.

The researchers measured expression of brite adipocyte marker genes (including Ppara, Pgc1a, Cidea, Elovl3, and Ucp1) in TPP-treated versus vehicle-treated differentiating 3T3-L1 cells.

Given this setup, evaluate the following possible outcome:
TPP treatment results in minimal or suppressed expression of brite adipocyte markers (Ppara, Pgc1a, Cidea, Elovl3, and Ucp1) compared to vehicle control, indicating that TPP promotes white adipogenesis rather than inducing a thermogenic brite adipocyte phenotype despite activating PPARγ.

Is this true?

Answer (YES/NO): YES